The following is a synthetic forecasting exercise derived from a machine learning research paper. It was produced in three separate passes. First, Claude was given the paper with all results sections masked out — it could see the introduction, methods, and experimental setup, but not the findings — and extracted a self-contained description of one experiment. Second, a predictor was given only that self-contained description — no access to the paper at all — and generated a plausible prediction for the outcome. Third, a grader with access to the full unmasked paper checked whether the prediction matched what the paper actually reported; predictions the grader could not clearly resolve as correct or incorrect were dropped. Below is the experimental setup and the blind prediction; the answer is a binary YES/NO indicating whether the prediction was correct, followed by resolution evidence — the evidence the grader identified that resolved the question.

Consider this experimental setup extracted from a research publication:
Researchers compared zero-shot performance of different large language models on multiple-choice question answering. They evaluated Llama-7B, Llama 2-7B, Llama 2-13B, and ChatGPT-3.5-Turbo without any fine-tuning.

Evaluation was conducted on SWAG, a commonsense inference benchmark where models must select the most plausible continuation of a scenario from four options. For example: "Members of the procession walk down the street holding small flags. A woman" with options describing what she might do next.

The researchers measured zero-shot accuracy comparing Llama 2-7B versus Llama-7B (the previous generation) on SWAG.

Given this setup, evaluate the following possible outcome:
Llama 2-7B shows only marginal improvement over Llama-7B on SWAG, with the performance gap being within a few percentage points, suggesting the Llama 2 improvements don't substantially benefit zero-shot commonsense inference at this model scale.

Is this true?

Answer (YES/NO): NO